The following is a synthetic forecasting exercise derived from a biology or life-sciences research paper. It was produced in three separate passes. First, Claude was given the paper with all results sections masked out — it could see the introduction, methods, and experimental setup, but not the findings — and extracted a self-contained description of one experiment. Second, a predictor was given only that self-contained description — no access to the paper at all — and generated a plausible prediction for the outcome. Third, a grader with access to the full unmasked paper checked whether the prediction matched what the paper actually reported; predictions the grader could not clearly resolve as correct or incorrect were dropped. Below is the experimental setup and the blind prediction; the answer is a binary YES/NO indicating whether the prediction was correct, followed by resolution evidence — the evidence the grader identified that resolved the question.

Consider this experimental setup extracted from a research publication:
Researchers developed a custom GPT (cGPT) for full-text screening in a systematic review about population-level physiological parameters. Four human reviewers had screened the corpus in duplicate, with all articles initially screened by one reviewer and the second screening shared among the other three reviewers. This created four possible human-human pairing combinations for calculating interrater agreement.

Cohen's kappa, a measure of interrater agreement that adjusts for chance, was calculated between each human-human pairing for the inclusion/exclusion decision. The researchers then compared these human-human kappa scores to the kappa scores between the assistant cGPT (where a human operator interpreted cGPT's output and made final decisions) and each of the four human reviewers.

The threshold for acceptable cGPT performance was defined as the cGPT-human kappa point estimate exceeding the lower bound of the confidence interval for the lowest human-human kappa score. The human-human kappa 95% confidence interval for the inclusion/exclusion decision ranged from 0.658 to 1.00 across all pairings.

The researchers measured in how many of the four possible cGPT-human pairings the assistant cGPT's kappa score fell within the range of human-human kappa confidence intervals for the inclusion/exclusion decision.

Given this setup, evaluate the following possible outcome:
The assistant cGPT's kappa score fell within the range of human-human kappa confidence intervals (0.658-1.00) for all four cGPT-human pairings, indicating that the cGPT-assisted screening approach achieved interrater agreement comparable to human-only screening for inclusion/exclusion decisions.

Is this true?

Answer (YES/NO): NO